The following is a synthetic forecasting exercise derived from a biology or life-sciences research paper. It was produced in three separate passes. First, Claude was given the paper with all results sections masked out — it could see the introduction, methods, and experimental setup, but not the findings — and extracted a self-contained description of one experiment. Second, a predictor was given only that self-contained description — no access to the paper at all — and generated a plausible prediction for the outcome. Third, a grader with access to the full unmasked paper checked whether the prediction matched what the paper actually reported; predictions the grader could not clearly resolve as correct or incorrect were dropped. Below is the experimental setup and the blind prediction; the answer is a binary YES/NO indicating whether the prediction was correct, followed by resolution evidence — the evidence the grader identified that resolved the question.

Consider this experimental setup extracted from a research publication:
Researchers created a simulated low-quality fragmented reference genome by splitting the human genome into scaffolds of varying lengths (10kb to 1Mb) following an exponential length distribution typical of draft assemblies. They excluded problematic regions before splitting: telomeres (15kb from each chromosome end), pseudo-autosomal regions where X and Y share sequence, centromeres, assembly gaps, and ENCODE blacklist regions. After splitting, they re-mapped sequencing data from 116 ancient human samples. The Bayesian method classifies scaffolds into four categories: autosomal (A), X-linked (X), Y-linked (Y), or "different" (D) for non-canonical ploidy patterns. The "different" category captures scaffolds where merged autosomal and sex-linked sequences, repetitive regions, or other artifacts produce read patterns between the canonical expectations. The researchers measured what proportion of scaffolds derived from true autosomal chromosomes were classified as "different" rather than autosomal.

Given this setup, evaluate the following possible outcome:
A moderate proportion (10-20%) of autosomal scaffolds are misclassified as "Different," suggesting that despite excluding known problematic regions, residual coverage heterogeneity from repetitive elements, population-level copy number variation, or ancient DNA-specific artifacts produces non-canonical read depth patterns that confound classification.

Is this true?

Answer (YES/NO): NO